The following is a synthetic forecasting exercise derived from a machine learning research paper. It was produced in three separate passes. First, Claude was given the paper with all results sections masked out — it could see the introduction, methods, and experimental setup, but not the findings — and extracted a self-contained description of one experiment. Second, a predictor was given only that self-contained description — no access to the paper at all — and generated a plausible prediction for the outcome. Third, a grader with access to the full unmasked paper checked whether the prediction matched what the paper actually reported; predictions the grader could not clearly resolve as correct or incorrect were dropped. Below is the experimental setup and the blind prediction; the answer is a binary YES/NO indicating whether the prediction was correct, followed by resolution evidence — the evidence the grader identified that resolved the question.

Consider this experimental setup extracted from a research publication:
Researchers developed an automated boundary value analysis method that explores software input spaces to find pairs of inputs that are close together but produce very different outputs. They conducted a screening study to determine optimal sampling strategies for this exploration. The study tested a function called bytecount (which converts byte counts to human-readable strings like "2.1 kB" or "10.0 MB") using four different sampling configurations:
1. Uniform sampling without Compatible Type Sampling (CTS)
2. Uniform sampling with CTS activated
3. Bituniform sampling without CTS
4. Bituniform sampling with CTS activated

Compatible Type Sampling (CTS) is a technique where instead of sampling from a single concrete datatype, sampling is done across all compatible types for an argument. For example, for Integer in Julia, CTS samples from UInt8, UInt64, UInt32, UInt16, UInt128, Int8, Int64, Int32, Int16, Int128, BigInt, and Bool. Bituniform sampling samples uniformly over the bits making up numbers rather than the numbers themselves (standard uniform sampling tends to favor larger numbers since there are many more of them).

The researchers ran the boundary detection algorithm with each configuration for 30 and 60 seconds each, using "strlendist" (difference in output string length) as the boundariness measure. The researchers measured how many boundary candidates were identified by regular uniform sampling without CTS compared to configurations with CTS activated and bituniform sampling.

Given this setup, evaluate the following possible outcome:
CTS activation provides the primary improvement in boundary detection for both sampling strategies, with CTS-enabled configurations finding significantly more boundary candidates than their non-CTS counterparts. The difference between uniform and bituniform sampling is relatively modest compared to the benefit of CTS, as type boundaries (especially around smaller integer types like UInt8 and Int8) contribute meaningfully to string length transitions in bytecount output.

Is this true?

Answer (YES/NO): NO